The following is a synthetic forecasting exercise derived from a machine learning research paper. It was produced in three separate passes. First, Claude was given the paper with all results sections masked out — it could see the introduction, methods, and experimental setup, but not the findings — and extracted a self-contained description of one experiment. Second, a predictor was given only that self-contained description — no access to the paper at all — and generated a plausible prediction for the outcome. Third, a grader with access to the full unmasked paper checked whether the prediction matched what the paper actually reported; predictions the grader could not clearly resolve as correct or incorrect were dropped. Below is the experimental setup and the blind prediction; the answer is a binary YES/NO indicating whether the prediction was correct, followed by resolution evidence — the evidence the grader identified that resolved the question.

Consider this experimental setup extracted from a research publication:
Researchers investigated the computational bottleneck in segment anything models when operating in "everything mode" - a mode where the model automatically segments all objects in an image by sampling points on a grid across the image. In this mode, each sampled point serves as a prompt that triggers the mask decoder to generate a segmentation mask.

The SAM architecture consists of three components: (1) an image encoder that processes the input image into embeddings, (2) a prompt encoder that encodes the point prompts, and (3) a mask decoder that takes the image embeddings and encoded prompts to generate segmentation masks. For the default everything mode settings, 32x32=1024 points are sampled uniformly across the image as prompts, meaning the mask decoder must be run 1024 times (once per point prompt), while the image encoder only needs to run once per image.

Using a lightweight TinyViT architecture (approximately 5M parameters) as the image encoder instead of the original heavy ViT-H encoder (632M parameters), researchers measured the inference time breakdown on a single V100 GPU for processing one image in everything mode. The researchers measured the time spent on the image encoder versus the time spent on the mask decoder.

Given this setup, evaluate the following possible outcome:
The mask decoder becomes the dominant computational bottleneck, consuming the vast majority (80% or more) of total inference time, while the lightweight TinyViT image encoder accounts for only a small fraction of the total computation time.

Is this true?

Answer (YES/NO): YES